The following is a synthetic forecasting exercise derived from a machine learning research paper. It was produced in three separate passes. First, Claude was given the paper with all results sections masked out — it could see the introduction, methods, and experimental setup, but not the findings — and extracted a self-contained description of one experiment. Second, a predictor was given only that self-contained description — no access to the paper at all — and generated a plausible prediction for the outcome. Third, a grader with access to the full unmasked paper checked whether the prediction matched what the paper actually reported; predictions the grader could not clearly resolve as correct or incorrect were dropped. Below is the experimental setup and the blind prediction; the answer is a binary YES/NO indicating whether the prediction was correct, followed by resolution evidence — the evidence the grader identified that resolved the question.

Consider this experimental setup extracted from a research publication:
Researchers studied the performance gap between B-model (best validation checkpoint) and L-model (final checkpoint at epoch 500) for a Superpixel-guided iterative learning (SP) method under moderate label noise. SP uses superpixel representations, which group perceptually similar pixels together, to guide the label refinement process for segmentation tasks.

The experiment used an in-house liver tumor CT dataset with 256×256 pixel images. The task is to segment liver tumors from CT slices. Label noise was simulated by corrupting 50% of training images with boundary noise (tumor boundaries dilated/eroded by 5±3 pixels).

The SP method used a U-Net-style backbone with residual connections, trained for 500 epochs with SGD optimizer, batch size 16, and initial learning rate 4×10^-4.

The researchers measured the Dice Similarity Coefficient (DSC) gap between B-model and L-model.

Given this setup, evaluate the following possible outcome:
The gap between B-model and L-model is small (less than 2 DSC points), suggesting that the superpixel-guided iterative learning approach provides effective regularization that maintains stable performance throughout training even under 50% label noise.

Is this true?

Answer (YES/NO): NO